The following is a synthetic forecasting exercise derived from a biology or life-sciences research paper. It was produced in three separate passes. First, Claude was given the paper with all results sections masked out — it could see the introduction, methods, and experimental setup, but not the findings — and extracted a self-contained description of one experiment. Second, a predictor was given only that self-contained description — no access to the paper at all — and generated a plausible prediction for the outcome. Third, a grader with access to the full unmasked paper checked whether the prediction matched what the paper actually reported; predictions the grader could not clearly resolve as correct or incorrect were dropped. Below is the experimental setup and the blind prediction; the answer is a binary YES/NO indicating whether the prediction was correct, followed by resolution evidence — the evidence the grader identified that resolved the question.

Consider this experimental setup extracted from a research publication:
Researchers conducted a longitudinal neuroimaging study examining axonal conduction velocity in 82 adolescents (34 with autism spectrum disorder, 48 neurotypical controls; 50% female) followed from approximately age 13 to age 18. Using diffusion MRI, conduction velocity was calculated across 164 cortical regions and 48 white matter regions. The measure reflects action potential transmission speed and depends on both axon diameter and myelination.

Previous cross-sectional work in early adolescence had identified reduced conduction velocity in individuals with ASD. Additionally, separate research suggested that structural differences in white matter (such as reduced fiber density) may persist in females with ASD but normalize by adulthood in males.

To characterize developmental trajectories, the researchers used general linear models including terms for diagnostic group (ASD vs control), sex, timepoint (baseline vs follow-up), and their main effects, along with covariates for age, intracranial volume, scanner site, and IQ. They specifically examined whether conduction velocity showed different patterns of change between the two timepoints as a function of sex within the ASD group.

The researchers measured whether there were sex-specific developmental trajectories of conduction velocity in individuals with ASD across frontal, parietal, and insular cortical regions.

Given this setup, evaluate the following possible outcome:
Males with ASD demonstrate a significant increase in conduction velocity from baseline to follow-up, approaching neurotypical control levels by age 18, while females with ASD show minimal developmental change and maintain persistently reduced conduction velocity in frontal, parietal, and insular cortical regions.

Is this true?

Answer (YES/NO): NO